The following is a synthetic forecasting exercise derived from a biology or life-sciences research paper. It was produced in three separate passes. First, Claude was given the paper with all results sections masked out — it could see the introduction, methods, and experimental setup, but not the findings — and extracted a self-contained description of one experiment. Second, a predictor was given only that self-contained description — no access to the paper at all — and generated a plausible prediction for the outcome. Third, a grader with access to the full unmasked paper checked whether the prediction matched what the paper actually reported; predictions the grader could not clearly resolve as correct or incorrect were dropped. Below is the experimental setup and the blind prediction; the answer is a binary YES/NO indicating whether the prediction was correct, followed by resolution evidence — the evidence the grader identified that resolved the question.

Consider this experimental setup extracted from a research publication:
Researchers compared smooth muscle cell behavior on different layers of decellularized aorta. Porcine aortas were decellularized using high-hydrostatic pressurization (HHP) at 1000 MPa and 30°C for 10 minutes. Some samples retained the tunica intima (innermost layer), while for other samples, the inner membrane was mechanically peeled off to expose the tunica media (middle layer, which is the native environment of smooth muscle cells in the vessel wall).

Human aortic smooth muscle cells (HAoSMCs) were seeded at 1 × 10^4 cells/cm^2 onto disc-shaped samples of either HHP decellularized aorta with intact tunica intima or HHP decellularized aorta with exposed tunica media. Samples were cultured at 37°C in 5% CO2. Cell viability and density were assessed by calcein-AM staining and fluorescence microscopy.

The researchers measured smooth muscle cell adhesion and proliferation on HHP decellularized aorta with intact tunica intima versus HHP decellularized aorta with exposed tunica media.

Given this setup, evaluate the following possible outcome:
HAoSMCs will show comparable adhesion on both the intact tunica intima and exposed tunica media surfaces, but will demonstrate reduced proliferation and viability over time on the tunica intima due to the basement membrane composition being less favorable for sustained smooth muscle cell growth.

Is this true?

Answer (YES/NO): NO